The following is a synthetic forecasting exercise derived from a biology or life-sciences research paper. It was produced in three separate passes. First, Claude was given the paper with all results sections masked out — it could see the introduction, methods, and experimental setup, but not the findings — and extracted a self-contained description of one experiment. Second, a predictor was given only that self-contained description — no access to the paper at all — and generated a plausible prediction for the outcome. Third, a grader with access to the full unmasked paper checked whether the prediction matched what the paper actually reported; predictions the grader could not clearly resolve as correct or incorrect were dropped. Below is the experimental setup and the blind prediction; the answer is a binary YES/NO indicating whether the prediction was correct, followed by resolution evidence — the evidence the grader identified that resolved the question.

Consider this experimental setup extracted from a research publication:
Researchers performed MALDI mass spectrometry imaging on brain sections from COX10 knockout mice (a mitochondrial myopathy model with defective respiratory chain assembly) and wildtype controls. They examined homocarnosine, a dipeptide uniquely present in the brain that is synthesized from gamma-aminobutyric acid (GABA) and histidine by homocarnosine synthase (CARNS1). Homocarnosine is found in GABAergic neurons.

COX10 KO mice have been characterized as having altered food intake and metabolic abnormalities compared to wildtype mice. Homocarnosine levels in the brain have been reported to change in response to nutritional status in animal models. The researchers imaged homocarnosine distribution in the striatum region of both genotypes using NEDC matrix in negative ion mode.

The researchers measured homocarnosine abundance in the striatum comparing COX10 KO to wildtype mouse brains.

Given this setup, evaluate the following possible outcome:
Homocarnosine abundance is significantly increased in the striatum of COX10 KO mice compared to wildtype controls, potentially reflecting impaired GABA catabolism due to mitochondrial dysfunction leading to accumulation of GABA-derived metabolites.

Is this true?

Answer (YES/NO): YES